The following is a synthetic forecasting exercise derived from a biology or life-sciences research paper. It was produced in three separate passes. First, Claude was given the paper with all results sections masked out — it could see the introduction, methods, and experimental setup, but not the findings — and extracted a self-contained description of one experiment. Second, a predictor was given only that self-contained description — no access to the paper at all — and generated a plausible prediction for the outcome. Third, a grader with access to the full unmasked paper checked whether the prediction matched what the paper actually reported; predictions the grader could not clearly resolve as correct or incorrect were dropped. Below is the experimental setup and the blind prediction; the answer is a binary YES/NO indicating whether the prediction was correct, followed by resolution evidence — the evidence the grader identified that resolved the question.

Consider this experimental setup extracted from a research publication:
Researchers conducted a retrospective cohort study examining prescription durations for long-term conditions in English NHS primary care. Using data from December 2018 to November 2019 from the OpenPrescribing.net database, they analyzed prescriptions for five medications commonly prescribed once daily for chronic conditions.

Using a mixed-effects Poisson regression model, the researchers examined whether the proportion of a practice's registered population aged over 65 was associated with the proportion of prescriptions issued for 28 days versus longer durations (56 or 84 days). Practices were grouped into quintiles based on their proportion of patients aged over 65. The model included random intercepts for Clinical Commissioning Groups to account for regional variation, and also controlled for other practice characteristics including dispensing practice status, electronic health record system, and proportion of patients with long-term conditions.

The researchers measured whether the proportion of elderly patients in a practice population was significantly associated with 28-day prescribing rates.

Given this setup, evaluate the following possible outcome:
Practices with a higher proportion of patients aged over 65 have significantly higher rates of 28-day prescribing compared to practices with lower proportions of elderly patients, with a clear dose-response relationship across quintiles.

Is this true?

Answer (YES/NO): NO